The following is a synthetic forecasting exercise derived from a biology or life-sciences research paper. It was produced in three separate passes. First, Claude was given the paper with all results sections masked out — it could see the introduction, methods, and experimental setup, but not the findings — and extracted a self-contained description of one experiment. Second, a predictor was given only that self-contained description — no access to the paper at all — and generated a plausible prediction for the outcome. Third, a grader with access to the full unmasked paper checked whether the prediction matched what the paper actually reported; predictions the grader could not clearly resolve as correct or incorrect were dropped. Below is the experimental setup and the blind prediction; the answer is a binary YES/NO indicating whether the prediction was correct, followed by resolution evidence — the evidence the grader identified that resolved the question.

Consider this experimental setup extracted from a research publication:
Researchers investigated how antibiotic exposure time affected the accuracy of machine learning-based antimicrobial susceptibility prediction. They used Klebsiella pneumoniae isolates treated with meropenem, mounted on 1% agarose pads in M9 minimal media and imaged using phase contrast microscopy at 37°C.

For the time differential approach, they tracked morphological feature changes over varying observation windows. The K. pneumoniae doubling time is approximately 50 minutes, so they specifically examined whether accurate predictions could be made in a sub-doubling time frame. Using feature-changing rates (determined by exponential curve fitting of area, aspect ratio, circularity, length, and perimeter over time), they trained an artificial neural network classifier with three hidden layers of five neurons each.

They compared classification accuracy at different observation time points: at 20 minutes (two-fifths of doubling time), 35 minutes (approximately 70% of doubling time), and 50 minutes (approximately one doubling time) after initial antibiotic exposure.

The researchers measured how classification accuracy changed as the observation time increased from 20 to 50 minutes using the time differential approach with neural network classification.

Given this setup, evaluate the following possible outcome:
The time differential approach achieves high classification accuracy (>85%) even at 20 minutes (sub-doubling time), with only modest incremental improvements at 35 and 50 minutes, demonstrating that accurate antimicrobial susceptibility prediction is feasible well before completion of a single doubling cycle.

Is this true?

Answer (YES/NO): NO